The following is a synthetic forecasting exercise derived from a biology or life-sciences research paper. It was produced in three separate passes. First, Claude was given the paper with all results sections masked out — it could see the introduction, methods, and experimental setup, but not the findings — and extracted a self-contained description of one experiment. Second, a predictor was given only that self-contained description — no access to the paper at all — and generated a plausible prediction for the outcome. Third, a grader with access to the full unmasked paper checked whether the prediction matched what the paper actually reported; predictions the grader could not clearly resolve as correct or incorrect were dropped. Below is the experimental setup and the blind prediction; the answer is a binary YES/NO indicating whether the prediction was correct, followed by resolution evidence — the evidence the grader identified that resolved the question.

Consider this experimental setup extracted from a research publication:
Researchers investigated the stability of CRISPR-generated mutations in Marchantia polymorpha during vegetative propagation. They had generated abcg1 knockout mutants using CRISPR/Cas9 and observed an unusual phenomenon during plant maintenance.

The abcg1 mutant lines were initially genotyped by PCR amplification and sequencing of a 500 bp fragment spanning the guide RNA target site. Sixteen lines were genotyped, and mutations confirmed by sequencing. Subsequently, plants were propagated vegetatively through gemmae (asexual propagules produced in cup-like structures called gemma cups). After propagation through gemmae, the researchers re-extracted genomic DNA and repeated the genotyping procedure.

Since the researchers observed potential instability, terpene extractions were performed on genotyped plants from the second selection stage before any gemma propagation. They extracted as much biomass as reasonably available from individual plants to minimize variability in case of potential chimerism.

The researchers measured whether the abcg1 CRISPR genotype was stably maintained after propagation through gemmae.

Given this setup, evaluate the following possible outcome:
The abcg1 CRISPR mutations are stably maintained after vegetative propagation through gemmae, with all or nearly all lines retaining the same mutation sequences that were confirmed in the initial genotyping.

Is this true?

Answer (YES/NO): NO